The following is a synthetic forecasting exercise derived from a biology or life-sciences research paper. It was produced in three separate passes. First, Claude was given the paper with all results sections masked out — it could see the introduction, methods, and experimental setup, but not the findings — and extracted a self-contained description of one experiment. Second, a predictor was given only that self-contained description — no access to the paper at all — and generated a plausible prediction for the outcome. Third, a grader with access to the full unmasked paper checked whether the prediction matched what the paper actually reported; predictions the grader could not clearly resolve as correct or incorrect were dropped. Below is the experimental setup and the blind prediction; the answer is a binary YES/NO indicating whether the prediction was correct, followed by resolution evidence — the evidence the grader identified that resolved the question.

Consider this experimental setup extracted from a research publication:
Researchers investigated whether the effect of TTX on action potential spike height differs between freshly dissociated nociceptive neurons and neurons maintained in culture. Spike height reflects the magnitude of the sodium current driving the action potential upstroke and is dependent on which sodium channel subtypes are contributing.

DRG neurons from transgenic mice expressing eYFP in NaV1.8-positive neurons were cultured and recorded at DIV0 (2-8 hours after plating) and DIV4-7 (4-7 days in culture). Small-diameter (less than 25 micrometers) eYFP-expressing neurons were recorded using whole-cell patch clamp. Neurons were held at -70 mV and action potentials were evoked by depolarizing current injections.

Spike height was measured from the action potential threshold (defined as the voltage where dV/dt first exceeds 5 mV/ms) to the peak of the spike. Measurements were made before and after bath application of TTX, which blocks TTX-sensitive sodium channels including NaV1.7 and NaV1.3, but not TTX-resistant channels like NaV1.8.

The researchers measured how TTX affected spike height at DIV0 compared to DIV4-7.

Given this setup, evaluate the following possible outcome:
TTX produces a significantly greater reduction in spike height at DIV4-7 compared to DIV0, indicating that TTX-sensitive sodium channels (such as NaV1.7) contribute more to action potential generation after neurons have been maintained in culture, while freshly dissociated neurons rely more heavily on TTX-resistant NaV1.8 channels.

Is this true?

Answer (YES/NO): YES